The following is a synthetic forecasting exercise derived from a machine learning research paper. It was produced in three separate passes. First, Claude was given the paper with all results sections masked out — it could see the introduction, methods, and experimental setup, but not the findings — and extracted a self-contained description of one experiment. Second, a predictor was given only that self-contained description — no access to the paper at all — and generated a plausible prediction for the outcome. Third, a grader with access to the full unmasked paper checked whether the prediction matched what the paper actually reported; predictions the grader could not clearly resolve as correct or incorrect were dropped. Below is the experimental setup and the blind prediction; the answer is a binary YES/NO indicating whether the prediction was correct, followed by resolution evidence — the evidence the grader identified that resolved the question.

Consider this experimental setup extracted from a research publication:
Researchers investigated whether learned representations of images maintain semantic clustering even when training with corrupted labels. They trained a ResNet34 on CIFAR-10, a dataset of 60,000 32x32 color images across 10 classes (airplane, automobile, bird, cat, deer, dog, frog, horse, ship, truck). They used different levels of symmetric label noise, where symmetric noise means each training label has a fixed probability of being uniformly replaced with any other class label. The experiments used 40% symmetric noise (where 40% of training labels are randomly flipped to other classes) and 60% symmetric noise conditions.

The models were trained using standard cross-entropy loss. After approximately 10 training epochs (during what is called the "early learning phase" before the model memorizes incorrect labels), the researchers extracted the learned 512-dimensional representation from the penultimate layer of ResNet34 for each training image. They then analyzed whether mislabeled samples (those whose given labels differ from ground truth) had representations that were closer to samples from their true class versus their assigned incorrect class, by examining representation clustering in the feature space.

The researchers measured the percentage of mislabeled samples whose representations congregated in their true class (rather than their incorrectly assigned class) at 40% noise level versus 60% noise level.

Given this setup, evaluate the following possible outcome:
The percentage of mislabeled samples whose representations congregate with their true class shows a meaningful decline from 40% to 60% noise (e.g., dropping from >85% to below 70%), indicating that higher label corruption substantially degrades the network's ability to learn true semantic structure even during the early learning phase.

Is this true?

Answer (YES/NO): NO